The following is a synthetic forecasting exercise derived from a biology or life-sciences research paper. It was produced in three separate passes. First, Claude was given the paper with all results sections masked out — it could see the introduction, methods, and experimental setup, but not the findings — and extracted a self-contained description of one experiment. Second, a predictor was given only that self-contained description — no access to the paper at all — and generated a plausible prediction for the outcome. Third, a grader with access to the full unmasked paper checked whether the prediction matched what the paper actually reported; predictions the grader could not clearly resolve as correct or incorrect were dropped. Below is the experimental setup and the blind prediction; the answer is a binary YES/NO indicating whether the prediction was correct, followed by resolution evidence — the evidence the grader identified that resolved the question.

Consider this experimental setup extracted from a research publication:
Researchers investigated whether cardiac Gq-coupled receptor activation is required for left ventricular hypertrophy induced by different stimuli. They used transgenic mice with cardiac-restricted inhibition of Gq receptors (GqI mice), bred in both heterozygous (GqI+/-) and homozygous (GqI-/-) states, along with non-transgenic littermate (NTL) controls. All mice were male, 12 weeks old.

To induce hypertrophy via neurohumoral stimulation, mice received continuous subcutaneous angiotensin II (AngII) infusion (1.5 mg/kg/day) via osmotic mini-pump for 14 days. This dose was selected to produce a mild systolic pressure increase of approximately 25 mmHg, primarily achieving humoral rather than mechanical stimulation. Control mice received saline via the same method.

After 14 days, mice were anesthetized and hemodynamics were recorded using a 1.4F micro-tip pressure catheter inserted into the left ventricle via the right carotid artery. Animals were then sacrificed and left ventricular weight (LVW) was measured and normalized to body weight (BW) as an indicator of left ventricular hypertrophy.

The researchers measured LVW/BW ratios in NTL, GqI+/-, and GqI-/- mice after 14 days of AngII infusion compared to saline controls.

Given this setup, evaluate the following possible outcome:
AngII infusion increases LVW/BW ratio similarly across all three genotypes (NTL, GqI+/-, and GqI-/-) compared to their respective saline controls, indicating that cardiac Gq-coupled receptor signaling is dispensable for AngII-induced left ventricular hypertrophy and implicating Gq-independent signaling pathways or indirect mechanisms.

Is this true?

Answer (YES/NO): NO